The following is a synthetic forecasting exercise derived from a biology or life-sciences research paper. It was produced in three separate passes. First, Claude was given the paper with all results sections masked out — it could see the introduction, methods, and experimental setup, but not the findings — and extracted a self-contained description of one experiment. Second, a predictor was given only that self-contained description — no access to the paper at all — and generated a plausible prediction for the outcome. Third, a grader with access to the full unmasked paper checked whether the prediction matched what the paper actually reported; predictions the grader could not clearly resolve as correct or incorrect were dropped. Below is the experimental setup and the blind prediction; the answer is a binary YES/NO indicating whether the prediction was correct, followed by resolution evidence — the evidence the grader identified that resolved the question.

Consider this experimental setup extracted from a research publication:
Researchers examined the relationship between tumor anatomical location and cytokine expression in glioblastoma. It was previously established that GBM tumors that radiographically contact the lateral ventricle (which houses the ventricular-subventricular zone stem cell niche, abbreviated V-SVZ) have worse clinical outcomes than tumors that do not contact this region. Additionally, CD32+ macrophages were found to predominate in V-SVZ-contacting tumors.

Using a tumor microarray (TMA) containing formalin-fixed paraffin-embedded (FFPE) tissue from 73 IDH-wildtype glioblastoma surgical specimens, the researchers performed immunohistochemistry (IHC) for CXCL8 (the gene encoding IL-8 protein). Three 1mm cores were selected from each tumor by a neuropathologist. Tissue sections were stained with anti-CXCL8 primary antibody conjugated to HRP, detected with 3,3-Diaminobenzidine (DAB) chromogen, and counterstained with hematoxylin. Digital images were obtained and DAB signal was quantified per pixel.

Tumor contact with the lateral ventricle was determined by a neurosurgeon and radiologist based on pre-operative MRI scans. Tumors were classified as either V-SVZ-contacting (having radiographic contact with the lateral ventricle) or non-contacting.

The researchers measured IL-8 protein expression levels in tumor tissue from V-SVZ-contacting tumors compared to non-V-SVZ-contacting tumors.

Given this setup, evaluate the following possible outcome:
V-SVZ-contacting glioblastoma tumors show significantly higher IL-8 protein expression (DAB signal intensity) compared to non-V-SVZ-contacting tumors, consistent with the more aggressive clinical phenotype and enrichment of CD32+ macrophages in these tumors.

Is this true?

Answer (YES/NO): YES